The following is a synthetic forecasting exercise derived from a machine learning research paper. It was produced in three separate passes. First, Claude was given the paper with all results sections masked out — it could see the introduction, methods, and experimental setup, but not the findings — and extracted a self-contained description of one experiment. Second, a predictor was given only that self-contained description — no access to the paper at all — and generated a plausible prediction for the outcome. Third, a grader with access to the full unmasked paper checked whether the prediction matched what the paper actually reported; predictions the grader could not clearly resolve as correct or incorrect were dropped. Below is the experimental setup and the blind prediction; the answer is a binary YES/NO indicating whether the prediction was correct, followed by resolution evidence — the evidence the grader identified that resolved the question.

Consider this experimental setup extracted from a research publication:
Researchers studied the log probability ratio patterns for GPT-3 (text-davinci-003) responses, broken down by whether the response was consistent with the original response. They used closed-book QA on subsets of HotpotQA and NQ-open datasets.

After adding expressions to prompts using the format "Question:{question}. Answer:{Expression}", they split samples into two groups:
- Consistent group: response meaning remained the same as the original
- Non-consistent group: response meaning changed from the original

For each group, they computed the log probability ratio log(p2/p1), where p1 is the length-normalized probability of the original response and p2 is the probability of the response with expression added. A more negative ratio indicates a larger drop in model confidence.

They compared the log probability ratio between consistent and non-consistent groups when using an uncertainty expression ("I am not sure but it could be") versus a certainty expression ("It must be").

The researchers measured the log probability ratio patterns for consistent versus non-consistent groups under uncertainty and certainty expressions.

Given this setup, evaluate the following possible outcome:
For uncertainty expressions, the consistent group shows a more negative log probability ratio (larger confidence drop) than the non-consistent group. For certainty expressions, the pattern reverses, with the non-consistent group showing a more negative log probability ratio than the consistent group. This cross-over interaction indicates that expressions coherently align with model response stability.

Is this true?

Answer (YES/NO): YES